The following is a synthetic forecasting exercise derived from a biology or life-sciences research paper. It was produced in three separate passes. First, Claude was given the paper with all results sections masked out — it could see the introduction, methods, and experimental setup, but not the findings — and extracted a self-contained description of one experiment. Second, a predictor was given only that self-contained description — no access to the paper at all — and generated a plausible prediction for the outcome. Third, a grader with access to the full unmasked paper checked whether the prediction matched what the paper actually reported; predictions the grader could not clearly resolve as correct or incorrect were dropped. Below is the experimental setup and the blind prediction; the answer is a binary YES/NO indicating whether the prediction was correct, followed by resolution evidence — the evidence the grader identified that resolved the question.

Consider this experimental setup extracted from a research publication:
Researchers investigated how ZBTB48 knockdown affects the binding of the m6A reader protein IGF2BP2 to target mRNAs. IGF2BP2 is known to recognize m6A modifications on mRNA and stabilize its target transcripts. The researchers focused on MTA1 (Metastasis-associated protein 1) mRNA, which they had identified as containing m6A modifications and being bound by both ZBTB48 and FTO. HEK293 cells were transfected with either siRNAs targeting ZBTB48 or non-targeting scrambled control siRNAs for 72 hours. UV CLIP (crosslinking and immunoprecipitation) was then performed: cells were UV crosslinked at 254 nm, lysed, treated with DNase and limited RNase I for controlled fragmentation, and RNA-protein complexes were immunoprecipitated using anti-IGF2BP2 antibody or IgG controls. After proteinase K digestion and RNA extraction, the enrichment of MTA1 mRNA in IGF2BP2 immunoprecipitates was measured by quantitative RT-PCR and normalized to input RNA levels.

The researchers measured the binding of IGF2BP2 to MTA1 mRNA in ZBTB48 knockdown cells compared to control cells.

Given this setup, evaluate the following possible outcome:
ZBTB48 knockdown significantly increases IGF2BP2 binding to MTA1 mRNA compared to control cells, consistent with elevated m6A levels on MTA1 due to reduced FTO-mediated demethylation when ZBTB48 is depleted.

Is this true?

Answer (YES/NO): YES